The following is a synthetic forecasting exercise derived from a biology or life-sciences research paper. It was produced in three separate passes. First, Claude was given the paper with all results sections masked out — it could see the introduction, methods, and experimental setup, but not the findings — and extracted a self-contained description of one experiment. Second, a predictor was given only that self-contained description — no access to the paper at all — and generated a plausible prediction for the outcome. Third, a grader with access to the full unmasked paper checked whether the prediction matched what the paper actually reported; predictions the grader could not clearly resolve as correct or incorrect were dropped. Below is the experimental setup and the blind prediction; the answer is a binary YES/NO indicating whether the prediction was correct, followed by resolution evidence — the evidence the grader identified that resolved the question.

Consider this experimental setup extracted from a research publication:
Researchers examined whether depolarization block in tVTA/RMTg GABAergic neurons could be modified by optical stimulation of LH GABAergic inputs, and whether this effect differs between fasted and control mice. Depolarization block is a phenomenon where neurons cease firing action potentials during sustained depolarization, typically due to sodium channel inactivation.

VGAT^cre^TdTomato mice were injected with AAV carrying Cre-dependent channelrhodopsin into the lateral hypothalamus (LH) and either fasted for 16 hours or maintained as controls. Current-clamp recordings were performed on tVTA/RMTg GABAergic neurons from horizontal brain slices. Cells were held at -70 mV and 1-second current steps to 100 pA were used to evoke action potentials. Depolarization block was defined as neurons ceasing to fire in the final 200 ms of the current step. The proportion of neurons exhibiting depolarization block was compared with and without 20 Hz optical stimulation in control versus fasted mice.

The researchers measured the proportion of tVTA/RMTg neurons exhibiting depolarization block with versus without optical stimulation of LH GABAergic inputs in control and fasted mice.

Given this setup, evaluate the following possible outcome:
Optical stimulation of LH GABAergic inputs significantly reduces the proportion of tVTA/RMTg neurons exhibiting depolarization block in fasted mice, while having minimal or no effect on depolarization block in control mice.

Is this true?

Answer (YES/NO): YES